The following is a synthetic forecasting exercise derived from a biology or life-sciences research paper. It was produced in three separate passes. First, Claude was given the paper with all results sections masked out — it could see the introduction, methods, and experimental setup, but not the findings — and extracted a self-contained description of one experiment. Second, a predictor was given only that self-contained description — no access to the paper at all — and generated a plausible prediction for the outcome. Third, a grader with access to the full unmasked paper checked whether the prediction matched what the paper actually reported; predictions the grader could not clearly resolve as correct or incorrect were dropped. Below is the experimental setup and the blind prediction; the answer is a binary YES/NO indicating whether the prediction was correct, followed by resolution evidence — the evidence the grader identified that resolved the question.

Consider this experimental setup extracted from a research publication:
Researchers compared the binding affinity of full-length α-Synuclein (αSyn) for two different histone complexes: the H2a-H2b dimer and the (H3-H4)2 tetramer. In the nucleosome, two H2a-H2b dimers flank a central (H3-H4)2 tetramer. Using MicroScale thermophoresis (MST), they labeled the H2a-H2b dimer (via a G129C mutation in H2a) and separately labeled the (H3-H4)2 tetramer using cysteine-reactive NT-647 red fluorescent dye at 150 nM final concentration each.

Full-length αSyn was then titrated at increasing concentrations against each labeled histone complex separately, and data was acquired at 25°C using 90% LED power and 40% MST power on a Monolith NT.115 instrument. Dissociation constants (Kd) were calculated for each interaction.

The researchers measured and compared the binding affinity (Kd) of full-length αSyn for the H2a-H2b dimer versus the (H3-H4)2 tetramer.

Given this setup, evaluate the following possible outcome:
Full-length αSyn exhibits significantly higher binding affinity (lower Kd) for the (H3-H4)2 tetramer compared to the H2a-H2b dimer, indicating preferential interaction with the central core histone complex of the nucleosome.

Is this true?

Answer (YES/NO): YES